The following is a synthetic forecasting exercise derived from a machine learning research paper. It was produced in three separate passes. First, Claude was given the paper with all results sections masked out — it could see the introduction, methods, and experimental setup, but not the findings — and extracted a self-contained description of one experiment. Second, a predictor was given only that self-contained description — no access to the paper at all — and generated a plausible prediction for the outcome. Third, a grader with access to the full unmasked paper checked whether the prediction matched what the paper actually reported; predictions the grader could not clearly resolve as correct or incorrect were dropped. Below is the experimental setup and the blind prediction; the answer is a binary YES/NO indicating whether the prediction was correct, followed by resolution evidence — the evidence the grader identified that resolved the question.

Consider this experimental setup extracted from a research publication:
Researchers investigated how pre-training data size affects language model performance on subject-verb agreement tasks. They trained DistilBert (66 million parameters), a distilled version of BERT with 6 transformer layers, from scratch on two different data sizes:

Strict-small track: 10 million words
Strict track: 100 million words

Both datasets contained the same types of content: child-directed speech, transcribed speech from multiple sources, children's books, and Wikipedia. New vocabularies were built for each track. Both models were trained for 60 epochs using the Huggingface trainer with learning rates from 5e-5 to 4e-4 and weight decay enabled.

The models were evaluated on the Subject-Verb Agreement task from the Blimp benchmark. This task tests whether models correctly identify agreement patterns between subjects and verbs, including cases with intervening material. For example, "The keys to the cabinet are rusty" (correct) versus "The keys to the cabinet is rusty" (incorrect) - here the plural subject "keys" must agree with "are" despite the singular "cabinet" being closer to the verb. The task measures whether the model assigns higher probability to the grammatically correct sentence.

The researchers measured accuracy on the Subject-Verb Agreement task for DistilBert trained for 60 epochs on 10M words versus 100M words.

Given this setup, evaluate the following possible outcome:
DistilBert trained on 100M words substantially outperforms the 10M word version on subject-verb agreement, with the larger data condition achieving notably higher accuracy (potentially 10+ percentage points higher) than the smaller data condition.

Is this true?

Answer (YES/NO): NO